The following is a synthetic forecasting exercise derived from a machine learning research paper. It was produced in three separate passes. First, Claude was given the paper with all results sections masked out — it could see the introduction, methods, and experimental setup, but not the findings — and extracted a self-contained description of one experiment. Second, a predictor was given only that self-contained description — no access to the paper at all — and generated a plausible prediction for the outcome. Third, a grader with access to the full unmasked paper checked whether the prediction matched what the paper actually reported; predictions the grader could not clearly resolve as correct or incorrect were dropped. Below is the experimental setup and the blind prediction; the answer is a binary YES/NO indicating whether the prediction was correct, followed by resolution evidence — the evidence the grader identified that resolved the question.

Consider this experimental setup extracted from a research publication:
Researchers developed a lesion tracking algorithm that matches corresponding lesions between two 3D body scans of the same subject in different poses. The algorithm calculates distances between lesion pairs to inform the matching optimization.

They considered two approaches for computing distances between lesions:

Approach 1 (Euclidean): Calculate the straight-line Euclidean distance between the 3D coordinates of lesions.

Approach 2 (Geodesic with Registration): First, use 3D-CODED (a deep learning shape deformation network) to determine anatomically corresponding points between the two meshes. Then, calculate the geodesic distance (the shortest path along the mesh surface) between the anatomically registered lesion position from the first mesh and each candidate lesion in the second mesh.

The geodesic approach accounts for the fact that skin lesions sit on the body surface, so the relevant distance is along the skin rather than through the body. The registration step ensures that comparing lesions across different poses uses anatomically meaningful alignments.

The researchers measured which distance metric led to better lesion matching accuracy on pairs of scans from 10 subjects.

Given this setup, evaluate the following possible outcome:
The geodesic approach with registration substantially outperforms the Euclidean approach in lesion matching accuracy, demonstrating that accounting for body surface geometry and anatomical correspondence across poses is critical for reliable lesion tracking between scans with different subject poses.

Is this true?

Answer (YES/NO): YES